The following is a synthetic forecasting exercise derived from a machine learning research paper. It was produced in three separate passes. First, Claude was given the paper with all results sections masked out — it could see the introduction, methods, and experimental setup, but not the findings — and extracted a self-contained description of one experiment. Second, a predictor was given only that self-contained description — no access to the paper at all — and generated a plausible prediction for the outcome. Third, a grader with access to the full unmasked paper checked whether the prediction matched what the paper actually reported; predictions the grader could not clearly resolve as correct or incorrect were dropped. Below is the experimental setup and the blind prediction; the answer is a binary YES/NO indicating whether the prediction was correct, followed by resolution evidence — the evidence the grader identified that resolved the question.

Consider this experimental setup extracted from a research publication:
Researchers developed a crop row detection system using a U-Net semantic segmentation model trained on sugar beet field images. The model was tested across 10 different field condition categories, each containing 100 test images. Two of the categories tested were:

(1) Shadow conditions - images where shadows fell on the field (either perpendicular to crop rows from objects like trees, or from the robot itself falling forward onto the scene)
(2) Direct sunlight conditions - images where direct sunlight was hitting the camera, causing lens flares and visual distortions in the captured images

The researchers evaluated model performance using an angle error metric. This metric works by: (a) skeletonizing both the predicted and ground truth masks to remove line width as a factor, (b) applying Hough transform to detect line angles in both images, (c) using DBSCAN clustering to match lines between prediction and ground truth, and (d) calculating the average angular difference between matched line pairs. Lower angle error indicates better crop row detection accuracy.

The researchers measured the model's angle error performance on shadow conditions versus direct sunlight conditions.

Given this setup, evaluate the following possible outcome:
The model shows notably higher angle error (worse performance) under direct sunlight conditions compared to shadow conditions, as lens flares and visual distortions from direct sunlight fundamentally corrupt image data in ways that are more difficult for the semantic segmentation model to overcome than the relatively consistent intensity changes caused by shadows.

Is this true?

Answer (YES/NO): NO